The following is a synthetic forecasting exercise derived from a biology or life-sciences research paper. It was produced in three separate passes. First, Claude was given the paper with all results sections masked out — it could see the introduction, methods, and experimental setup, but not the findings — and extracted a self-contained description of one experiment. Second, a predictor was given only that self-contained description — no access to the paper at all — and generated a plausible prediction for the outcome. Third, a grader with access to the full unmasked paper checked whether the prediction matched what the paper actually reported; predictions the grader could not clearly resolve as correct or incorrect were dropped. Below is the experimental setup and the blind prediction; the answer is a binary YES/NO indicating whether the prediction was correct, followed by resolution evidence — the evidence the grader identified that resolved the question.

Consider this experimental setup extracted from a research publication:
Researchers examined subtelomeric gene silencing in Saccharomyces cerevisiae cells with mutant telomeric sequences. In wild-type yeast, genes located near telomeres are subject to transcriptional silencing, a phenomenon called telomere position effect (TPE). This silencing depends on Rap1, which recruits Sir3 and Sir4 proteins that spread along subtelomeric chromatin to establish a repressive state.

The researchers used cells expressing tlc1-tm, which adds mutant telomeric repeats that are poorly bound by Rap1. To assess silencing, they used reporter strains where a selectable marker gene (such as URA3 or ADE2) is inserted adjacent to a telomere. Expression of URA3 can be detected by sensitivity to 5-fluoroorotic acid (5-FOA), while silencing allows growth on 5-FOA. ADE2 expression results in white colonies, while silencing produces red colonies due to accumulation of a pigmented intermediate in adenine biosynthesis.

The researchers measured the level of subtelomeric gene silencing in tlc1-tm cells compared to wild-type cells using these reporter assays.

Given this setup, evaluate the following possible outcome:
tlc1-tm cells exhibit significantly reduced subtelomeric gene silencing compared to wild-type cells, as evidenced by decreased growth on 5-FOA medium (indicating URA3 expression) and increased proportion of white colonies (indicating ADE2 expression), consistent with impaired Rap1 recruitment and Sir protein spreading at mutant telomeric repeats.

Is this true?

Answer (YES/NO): NO